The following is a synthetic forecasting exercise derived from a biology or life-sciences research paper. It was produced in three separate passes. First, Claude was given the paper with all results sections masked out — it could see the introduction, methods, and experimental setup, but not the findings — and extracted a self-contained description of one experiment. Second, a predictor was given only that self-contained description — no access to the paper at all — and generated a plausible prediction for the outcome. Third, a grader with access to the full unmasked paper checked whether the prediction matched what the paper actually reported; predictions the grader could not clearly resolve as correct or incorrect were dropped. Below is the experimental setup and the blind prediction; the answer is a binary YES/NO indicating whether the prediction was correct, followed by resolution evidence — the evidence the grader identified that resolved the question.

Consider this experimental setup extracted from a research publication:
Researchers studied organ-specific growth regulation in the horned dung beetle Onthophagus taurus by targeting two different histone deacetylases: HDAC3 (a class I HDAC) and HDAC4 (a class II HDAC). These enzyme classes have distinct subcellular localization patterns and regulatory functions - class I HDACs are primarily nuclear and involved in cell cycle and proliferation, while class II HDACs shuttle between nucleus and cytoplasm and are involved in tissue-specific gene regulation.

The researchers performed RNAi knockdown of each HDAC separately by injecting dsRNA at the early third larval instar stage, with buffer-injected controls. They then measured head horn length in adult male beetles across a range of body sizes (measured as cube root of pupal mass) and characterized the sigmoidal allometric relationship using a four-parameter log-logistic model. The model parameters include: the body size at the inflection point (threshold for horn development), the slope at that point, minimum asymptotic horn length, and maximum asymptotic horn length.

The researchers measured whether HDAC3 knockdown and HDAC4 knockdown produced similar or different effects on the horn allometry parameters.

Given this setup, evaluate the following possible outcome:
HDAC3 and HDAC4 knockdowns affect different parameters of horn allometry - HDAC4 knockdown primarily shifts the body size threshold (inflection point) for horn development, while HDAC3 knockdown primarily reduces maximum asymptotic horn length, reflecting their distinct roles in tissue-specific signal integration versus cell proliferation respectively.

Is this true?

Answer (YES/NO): NO